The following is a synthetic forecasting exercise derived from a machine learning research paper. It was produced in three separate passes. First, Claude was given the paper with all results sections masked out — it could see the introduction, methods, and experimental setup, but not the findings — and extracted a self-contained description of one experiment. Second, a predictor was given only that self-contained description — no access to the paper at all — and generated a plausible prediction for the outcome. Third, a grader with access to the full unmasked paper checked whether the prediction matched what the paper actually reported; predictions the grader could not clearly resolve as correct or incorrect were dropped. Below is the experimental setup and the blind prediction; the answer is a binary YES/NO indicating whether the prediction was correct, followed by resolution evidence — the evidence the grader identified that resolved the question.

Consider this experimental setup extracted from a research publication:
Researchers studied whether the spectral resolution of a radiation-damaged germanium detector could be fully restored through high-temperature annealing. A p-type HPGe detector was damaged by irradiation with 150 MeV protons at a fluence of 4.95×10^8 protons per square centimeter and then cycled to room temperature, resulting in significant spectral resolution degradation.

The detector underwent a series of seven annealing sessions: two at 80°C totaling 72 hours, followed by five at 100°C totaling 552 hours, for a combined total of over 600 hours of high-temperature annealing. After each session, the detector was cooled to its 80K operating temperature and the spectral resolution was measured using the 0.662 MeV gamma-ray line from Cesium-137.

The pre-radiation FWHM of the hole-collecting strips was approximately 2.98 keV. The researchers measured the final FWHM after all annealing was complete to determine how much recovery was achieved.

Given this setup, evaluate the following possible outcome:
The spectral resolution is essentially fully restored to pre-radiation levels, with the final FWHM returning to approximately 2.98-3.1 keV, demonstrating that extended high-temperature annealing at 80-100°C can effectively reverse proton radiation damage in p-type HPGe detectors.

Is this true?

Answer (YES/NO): NO